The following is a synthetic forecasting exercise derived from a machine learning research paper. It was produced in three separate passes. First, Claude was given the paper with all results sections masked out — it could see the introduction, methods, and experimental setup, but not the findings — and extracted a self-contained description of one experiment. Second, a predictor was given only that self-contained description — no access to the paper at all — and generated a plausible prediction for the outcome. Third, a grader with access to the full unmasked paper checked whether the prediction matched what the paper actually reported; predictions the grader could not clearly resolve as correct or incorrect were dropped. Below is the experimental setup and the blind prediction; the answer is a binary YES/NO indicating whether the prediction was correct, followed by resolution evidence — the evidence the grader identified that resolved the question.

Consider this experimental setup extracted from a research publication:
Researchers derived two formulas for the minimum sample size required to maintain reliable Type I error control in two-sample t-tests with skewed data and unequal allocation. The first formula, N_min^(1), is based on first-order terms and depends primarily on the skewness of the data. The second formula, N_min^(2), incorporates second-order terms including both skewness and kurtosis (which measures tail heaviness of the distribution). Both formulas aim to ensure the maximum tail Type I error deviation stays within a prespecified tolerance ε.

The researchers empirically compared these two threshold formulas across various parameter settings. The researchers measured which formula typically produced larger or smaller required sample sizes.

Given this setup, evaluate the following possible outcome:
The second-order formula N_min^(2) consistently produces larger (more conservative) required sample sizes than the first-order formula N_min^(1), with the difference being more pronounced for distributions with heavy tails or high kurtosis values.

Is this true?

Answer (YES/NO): NO